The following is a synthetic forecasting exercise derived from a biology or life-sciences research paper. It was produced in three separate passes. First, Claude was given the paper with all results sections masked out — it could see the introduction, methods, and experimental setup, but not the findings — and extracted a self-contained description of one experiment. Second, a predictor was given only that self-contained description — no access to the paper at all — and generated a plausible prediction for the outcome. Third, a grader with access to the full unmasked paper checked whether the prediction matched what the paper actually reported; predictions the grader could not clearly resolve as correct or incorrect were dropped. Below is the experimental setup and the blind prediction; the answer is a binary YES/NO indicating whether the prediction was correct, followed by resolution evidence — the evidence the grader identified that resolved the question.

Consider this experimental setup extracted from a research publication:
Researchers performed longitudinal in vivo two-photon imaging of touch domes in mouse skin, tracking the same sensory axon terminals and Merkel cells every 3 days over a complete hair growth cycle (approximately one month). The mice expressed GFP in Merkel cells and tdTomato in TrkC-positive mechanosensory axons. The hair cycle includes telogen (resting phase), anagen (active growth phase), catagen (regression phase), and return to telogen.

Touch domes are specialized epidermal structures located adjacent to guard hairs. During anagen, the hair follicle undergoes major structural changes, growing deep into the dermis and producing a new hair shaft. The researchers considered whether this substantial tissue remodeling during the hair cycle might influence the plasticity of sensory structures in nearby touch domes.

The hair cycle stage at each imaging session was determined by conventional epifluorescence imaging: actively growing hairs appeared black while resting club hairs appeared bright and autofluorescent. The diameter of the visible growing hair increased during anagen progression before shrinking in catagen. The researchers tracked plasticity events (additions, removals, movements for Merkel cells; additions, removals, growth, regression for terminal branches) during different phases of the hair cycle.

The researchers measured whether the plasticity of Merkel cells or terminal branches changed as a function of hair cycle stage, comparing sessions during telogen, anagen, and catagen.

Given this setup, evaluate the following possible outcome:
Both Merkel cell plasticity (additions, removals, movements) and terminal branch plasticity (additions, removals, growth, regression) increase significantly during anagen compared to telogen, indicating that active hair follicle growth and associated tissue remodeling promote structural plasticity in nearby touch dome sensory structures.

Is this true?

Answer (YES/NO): NO